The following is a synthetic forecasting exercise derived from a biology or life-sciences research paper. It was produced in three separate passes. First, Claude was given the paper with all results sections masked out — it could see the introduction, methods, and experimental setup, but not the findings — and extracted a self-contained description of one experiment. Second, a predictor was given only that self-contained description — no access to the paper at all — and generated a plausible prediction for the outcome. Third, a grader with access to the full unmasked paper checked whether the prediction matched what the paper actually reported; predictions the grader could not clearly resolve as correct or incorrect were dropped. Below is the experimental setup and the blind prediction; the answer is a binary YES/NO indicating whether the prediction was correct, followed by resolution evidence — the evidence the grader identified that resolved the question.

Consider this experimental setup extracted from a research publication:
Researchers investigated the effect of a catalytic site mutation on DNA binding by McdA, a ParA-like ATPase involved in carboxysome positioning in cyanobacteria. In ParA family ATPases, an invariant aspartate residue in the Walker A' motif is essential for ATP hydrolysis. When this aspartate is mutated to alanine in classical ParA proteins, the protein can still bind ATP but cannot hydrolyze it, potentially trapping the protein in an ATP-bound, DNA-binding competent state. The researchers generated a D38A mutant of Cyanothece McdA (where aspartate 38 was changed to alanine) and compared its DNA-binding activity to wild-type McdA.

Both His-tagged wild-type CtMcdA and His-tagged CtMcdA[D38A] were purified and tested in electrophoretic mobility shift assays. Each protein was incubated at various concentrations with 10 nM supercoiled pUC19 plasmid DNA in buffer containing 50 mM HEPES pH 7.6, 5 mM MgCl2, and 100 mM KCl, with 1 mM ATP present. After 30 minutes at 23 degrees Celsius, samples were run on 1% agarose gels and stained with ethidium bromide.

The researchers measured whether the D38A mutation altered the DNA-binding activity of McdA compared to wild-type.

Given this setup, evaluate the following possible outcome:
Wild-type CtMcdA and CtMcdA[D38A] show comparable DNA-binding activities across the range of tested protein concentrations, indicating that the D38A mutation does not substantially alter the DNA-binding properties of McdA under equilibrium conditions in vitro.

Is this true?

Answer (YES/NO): NO